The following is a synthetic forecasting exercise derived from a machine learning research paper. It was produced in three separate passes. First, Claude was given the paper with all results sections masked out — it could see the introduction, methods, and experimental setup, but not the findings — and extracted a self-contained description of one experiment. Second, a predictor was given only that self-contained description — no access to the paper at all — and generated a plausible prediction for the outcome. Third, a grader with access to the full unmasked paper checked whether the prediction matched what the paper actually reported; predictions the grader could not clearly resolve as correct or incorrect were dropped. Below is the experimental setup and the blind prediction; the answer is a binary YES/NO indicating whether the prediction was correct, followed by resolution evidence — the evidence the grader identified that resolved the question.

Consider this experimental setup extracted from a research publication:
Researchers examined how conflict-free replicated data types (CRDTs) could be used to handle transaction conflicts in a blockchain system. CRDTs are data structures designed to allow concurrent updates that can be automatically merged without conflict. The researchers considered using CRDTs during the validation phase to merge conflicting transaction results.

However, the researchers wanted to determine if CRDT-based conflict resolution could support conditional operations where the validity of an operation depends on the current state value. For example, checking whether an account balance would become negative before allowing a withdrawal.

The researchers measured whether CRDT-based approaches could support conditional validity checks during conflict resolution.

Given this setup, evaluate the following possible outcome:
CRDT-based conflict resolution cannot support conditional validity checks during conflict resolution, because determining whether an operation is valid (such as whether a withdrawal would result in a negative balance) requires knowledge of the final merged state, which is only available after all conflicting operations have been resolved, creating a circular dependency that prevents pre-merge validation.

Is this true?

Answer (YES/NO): NO